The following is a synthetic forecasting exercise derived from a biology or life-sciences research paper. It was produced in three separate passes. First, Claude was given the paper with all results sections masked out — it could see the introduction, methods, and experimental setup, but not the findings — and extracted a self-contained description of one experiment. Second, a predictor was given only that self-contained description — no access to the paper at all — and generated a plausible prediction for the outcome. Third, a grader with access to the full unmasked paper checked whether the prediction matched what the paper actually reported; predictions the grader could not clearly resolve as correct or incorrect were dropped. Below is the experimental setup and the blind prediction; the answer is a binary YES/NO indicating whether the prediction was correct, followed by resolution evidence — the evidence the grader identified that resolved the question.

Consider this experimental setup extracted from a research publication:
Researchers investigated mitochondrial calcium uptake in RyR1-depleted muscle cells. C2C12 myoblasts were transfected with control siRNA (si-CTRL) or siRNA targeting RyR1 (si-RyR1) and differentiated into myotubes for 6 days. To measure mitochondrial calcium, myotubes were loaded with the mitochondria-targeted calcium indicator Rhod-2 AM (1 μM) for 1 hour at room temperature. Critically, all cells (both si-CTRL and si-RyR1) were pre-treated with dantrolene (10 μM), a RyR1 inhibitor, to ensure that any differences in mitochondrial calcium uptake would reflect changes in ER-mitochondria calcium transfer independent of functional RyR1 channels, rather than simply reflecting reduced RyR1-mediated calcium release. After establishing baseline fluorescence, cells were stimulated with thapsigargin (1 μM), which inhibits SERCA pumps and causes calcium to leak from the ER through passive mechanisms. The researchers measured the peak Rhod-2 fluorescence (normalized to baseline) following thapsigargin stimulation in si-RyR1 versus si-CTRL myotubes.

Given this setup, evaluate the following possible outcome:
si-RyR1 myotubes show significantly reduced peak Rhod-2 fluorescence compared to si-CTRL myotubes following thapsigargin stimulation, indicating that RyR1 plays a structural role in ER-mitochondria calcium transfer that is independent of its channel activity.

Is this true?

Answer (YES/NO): YES